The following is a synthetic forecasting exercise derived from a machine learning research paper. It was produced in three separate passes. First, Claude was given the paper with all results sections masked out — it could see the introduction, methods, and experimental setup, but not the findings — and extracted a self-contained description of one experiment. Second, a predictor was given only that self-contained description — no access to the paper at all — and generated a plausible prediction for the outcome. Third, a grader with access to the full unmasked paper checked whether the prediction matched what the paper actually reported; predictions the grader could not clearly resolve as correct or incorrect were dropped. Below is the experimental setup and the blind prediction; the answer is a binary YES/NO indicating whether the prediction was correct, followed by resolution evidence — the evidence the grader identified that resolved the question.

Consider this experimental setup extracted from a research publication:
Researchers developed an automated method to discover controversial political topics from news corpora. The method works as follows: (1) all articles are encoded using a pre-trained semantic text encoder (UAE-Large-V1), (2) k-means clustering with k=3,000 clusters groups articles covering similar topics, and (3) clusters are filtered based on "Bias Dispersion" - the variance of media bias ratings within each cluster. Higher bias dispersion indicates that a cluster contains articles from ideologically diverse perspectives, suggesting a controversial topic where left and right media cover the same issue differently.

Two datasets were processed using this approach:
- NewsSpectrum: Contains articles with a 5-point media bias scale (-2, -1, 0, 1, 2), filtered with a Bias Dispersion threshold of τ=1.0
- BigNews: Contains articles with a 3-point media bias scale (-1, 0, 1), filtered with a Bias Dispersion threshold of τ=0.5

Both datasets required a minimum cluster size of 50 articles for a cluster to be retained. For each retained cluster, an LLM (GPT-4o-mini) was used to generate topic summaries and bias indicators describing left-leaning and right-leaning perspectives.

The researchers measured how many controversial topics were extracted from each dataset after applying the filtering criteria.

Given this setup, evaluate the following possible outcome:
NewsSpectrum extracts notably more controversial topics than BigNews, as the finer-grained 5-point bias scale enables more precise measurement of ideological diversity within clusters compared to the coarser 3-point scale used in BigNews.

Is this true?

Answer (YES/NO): NO